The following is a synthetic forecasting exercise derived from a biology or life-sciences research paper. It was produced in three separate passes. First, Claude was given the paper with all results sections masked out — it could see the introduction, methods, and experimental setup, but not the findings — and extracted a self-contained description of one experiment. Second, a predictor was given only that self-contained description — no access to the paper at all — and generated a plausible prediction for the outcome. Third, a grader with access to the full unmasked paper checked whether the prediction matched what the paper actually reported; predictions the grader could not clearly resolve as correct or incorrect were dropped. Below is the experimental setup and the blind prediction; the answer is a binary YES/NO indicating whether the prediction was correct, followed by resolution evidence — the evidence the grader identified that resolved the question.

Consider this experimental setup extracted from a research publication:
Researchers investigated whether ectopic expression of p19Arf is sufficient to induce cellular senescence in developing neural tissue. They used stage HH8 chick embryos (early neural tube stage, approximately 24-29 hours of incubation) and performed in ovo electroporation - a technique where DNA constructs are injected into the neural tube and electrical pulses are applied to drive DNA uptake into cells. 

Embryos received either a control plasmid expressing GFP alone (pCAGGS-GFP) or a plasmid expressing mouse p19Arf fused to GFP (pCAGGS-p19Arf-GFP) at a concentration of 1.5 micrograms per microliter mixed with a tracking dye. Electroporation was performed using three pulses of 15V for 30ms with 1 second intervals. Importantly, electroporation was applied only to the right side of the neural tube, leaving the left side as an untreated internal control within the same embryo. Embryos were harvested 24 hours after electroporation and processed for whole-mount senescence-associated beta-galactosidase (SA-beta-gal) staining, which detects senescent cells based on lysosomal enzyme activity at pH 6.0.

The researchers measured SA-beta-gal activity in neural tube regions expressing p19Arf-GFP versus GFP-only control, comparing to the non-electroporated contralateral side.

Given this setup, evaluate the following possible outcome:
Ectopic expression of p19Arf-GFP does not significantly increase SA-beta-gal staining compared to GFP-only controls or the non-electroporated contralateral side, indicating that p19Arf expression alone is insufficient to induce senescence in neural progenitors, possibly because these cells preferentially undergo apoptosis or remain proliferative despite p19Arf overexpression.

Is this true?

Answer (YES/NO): NO